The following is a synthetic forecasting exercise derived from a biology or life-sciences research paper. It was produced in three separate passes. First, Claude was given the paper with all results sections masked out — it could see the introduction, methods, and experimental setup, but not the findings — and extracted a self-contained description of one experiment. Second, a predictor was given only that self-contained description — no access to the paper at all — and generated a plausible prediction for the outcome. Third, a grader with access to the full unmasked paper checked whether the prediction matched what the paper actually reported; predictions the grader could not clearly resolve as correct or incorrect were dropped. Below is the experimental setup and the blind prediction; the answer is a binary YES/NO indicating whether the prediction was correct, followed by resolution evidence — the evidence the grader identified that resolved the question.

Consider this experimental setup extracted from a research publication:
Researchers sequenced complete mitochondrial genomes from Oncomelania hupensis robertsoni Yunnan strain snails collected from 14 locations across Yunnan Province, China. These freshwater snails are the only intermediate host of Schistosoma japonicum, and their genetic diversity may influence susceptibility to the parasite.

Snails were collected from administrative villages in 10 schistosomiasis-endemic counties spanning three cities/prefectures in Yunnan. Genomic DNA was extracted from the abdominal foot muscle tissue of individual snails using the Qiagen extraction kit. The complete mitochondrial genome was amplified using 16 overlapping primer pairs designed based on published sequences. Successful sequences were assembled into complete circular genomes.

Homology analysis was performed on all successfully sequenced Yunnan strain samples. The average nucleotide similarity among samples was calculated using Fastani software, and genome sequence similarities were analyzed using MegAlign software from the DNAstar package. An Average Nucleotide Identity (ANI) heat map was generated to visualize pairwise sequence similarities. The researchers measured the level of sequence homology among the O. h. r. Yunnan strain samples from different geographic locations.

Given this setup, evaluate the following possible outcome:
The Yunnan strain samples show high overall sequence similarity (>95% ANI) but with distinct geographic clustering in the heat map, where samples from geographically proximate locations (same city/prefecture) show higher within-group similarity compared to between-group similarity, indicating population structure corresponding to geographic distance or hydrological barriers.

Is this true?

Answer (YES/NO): YES